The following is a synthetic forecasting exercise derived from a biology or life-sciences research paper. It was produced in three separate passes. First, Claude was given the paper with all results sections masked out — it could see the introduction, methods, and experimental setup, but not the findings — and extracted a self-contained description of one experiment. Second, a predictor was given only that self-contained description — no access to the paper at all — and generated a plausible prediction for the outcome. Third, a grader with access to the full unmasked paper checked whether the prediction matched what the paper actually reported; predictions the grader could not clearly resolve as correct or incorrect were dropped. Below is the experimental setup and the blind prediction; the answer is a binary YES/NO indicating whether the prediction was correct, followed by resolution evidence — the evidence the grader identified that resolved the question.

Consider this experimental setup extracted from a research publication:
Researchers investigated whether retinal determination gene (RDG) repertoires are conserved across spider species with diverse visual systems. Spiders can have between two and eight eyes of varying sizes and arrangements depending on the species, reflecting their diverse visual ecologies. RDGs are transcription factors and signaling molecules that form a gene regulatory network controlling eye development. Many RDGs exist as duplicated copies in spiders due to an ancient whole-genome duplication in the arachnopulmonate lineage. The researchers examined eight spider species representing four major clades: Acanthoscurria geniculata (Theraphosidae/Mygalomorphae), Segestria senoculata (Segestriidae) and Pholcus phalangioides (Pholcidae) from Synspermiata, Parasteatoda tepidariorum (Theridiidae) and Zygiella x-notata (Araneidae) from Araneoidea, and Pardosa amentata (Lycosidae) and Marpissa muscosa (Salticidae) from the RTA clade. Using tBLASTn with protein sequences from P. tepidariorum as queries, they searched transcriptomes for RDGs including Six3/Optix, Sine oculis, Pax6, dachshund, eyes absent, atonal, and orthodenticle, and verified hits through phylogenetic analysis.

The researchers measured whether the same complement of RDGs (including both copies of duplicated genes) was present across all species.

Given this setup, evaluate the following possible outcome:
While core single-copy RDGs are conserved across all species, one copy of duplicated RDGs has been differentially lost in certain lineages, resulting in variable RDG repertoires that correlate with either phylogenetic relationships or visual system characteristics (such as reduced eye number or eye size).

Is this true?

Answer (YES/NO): NO